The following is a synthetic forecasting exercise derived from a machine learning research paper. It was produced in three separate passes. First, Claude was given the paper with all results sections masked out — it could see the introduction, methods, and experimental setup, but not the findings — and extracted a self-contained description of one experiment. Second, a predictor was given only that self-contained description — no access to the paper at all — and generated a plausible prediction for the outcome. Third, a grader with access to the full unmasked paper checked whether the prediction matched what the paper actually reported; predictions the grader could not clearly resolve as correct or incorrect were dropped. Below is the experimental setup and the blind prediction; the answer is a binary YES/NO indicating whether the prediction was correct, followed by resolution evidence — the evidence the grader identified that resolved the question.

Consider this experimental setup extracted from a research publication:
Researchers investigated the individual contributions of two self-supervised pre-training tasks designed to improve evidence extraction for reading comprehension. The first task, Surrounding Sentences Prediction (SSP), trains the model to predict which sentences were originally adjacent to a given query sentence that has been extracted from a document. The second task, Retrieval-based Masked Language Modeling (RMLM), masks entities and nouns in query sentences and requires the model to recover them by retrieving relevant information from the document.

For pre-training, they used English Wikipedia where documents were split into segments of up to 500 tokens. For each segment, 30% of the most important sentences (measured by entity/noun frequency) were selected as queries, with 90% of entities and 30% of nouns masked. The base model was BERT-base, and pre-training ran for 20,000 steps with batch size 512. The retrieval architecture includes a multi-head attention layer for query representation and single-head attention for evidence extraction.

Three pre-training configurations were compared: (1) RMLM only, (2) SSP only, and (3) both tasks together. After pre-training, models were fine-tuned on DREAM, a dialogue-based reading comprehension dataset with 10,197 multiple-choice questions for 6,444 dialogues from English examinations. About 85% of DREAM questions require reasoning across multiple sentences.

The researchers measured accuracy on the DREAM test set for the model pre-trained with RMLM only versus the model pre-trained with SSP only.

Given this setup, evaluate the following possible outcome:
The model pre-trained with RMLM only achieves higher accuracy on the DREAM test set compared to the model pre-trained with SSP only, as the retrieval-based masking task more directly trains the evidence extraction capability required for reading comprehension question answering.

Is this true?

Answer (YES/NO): NO